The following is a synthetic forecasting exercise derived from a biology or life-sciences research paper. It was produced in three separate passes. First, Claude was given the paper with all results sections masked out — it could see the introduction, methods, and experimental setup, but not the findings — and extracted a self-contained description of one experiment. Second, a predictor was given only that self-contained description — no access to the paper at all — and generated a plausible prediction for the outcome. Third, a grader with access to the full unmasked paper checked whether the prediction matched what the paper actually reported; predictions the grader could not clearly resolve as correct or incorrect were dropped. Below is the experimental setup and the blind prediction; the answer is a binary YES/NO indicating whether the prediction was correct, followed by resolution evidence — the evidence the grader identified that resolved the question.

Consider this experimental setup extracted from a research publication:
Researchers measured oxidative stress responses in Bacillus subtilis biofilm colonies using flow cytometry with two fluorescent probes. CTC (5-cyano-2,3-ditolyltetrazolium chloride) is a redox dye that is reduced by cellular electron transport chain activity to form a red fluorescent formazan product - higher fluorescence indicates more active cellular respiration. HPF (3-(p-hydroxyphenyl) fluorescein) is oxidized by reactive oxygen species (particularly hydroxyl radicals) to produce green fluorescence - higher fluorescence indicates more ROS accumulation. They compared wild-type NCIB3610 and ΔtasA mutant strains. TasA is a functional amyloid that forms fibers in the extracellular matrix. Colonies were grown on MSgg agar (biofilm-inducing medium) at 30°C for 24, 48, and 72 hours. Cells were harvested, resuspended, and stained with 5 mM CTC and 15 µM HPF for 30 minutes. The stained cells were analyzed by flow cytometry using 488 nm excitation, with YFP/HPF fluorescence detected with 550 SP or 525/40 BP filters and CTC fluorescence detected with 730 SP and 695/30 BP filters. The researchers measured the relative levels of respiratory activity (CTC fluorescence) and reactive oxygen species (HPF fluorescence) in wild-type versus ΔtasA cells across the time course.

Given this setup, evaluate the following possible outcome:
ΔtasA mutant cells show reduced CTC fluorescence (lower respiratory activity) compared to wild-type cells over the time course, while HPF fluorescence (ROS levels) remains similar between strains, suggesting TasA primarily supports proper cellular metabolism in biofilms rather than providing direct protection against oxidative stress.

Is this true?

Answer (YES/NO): NO